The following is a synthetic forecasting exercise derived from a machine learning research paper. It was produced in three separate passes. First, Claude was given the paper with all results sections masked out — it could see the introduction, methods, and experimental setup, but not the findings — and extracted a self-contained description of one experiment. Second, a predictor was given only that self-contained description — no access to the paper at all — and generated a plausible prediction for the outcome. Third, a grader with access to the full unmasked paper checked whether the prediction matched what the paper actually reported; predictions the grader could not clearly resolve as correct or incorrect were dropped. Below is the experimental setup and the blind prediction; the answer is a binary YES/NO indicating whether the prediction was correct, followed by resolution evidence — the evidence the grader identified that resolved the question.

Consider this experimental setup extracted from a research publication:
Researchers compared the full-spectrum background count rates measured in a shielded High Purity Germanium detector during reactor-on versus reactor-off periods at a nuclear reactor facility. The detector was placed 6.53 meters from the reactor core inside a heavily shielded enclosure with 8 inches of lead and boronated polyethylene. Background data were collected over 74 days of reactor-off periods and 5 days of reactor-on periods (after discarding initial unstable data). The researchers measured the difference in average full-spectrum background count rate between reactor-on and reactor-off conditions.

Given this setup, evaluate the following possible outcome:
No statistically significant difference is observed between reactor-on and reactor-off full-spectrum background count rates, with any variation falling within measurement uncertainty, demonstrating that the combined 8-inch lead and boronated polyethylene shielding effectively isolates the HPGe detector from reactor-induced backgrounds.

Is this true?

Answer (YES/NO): NO